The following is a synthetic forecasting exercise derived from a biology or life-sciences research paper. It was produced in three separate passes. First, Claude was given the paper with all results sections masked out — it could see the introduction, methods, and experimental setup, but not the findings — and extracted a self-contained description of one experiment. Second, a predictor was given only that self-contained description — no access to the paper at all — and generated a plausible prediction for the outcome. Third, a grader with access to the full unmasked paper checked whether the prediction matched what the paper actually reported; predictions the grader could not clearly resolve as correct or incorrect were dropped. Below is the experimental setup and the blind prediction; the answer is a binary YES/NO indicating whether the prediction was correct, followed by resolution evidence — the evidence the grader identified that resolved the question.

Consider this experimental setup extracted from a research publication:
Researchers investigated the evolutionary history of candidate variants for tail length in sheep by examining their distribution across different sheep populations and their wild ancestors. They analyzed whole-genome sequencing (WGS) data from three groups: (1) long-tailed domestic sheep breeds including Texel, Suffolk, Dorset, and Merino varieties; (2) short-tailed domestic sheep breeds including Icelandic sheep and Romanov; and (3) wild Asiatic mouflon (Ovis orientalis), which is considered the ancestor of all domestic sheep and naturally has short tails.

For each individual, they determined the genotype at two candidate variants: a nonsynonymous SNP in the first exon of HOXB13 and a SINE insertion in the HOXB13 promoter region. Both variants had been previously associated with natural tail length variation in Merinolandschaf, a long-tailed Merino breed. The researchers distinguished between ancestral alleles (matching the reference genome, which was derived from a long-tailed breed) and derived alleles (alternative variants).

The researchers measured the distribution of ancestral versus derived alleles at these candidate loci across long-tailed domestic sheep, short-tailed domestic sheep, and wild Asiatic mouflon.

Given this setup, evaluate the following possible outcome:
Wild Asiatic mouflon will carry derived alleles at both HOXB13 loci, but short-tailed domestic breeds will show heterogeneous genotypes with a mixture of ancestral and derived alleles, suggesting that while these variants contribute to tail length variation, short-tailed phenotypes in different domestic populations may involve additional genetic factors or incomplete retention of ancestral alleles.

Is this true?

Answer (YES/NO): NO